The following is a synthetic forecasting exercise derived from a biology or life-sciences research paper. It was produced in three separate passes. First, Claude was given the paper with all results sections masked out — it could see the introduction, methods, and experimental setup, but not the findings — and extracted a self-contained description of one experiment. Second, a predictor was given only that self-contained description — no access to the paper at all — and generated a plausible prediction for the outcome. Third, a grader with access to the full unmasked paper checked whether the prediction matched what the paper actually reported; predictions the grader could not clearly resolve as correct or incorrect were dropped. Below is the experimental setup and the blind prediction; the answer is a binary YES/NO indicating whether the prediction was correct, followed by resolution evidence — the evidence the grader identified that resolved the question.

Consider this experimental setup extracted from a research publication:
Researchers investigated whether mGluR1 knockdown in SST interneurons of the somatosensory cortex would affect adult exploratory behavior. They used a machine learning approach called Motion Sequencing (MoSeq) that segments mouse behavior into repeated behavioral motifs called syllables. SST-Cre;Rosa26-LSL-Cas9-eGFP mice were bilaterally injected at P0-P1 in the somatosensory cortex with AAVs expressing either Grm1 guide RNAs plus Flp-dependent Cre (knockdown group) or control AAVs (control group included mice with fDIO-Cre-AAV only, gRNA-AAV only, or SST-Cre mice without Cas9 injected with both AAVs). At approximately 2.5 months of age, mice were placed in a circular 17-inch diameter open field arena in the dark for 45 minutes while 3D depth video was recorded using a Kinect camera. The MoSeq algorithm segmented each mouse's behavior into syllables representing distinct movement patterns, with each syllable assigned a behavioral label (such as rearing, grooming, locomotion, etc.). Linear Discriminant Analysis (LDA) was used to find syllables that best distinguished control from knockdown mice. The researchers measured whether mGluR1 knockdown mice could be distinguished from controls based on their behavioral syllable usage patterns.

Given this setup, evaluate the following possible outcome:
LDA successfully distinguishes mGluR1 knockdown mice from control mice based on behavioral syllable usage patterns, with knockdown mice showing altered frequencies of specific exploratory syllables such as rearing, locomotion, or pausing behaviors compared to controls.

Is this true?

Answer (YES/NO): YES